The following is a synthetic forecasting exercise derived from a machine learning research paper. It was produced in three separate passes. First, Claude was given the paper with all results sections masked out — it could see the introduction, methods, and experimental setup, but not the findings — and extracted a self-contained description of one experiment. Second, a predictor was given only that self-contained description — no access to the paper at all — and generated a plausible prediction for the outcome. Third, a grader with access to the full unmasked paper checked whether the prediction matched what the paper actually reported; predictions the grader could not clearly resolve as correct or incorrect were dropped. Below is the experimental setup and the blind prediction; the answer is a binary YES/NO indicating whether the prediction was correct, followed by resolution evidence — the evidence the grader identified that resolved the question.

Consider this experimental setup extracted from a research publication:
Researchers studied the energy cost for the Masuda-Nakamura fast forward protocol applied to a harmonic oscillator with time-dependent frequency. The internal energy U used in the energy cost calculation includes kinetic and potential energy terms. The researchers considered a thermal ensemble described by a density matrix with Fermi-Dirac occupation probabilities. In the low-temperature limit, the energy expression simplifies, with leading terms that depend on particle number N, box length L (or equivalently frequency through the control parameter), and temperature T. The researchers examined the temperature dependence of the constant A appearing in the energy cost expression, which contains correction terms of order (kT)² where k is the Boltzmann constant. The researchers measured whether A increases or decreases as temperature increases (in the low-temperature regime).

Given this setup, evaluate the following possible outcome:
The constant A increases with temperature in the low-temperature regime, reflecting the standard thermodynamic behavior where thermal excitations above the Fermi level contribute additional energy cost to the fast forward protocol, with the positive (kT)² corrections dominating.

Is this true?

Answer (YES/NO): YES